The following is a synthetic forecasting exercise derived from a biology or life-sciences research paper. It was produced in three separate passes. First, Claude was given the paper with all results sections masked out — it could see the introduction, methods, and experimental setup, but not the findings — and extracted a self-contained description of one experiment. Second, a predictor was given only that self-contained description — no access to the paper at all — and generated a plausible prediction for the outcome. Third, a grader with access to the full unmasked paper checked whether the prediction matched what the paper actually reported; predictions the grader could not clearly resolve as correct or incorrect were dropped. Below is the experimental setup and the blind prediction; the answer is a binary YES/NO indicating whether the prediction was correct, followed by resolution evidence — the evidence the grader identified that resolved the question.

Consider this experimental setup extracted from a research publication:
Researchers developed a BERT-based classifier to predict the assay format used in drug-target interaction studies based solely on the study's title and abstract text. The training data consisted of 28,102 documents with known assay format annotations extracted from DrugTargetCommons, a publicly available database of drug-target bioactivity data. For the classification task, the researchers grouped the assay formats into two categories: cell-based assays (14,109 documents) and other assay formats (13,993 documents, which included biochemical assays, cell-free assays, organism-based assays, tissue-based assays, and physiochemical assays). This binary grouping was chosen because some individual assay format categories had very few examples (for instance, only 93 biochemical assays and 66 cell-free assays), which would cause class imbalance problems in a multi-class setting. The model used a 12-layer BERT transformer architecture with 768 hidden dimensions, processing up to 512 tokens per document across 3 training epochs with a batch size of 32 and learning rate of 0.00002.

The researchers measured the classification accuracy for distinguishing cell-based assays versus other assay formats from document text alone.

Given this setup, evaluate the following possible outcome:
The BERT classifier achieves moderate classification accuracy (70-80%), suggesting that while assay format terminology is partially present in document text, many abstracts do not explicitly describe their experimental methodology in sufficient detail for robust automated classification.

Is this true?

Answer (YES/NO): NO